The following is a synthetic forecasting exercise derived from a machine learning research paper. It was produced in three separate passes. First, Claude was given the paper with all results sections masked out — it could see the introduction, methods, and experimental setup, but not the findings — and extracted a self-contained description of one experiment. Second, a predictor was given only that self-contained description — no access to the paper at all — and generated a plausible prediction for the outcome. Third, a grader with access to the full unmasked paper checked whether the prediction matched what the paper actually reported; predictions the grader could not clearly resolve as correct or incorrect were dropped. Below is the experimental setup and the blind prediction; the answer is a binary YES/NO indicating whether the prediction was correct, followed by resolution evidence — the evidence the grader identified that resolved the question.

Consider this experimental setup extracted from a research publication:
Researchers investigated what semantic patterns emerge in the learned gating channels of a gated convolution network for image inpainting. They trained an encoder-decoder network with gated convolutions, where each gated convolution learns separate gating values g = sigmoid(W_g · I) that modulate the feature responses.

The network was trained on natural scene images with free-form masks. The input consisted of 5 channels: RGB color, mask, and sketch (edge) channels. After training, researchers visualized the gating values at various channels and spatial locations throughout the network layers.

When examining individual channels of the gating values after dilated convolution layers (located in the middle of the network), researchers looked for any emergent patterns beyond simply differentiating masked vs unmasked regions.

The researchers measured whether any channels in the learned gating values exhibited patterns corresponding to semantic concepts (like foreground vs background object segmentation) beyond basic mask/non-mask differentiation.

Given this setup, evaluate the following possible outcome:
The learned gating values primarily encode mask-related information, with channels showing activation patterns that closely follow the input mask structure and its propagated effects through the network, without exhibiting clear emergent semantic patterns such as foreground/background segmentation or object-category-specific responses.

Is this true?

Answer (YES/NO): NO